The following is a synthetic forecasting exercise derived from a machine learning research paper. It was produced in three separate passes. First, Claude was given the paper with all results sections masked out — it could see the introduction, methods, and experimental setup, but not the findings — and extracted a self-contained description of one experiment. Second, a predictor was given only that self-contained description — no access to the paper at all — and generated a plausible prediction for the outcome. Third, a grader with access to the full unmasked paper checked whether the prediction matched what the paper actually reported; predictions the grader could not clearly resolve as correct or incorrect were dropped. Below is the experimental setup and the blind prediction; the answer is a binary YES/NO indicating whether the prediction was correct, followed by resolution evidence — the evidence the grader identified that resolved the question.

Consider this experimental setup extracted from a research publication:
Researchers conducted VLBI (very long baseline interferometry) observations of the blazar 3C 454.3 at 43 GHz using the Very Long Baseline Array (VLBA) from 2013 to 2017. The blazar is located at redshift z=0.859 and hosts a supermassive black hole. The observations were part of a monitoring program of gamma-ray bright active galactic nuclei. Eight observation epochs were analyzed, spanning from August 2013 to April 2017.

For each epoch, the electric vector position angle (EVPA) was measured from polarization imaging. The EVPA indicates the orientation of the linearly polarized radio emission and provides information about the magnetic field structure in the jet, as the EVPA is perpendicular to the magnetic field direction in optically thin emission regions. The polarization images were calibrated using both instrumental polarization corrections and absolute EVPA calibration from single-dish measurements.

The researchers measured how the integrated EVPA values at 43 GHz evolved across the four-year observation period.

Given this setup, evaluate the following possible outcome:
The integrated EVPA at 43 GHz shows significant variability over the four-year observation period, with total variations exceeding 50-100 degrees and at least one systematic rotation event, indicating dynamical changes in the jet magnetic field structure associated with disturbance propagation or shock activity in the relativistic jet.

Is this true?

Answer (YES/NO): YES